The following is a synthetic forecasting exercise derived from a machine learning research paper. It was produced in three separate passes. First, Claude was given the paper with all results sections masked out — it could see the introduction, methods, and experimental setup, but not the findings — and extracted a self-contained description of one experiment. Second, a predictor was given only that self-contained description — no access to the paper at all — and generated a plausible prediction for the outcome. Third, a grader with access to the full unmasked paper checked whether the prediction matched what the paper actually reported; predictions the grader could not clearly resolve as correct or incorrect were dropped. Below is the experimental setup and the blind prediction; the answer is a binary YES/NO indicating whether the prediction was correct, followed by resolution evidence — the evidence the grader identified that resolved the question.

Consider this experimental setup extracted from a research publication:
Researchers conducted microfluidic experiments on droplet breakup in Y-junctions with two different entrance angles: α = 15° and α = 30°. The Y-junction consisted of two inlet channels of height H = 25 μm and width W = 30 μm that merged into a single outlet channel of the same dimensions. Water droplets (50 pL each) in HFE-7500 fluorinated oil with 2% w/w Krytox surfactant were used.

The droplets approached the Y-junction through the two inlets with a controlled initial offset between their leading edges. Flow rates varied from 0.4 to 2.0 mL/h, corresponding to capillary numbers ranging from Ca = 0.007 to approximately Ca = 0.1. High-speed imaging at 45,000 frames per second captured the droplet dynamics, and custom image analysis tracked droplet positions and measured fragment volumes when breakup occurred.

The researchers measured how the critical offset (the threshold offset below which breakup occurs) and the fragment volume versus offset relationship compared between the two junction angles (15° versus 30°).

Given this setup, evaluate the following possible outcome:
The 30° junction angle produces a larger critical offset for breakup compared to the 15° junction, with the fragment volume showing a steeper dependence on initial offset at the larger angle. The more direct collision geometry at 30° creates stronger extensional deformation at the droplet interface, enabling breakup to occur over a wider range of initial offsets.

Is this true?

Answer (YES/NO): NO